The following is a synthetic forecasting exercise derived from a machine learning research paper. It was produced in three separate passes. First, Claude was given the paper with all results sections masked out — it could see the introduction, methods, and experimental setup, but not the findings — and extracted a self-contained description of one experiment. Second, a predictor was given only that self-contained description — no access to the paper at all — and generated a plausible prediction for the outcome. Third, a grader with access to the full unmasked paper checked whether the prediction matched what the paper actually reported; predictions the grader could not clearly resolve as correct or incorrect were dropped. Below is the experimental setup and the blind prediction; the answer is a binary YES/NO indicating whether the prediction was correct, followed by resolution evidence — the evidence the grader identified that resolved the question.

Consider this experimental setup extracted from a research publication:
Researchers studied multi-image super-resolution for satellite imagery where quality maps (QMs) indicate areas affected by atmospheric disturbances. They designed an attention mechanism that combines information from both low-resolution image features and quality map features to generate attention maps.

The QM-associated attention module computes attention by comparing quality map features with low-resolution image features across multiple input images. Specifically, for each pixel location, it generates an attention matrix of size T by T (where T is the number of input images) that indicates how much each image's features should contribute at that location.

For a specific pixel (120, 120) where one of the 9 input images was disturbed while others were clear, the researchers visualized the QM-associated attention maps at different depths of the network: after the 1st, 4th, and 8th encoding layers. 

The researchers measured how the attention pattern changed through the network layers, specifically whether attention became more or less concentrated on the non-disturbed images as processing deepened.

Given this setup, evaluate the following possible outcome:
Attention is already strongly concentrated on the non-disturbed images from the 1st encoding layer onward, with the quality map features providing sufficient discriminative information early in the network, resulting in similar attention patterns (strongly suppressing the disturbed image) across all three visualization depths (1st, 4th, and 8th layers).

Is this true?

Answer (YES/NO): NO